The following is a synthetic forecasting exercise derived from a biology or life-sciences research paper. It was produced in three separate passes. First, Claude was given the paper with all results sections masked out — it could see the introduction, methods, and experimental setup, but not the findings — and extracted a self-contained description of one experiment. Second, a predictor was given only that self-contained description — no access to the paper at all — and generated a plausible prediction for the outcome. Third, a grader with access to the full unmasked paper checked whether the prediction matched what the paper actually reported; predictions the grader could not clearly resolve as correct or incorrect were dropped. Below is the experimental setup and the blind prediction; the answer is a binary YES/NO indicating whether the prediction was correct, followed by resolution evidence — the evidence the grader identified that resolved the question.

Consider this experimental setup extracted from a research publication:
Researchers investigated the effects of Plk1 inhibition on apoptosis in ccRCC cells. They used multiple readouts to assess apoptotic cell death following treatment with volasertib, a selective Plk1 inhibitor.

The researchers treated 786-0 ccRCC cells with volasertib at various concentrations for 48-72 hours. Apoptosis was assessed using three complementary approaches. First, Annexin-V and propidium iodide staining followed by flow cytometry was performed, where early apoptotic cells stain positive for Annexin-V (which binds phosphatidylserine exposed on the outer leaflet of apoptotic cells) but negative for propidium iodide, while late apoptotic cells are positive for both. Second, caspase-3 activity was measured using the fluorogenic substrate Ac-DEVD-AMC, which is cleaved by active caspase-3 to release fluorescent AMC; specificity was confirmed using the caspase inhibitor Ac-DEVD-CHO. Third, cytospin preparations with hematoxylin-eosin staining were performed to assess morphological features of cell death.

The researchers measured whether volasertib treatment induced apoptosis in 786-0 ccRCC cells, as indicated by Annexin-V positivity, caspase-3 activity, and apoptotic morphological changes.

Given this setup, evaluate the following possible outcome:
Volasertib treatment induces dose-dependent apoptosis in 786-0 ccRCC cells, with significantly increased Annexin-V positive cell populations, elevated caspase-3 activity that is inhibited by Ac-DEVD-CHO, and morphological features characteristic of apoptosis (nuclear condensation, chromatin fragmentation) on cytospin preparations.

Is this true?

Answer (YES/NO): NO